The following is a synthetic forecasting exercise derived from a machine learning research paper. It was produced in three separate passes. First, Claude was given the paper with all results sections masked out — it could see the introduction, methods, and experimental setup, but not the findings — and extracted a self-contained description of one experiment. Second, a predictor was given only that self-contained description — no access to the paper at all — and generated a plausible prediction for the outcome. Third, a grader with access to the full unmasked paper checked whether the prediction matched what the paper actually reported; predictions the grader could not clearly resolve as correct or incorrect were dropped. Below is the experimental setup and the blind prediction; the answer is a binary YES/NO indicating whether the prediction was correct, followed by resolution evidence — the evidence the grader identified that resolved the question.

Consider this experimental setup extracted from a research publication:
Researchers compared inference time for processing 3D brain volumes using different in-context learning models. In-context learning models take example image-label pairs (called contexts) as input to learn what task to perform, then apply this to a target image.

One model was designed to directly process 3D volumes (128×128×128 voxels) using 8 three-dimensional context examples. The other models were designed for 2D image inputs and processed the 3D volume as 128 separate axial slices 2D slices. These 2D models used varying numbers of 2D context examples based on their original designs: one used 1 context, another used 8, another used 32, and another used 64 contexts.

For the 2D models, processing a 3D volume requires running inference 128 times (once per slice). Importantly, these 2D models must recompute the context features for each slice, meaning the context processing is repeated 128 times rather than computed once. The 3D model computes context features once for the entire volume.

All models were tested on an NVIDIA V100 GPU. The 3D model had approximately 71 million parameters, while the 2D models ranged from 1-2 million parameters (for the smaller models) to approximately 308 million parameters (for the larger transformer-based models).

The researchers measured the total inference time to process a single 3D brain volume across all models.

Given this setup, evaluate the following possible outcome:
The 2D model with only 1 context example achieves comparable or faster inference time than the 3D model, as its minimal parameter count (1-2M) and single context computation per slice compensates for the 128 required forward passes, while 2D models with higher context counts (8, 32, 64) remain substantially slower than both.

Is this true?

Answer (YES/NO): NO